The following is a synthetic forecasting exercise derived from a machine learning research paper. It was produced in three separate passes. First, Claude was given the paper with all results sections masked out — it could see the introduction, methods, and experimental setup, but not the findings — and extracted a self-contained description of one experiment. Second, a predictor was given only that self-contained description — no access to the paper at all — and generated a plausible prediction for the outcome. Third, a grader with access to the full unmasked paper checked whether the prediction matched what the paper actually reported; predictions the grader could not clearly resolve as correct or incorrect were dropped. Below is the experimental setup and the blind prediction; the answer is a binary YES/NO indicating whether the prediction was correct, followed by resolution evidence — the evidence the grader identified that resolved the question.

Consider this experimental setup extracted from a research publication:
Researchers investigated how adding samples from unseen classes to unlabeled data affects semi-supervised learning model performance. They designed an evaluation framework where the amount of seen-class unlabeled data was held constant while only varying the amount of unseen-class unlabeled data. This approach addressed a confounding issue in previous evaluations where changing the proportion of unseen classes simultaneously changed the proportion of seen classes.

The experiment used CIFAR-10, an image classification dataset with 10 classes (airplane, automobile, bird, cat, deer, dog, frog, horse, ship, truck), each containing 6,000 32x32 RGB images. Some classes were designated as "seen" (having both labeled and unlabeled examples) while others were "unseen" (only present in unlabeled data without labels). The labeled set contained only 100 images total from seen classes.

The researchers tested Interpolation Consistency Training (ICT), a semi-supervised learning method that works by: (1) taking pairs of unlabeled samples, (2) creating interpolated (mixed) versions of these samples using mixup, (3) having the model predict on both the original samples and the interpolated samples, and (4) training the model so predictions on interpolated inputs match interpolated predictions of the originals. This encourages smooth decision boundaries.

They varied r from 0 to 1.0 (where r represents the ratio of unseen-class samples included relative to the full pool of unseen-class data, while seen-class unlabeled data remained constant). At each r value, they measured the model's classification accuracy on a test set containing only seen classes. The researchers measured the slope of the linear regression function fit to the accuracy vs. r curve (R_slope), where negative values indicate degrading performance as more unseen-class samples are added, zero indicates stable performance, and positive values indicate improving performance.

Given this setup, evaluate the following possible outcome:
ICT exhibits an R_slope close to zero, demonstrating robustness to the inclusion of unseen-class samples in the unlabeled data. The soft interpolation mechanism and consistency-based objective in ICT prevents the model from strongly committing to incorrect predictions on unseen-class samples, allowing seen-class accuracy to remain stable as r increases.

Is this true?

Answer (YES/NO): YES